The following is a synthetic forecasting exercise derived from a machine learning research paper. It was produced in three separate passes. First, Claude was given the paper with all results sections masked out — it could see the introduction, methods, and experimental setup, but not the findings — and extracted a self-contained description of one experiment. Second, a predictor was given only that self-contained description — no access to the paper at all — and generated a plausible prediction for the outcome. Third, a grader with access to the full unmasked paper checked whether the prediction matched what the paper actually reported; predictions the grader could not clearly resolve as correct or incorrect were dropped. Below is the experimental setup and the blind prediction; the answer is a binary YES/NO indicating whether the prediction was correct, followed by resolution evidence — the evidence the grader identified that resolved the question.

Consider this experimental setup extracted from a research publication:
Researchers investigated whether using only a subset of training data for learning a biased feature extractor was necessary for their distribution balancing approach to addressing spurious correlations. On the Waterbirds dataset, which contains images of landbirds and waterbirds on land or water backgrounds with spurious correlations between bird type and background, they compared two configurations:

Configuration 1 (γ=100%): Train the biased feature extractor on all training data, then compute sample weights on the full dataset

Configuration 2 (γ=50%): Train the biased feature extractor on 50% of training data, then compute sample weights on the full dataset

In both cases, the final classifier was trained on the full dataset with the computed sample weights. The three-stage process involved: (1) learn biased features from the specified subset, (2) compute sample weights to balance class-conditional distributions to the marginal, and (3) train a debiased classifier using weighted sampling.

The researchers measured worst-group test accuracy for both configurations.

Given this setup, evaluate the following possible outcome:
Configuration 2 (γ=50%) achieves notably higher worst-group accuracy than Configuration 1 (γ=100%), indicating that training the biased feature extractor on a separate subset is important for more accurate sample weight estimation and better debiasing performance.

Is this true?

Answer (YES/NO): YES